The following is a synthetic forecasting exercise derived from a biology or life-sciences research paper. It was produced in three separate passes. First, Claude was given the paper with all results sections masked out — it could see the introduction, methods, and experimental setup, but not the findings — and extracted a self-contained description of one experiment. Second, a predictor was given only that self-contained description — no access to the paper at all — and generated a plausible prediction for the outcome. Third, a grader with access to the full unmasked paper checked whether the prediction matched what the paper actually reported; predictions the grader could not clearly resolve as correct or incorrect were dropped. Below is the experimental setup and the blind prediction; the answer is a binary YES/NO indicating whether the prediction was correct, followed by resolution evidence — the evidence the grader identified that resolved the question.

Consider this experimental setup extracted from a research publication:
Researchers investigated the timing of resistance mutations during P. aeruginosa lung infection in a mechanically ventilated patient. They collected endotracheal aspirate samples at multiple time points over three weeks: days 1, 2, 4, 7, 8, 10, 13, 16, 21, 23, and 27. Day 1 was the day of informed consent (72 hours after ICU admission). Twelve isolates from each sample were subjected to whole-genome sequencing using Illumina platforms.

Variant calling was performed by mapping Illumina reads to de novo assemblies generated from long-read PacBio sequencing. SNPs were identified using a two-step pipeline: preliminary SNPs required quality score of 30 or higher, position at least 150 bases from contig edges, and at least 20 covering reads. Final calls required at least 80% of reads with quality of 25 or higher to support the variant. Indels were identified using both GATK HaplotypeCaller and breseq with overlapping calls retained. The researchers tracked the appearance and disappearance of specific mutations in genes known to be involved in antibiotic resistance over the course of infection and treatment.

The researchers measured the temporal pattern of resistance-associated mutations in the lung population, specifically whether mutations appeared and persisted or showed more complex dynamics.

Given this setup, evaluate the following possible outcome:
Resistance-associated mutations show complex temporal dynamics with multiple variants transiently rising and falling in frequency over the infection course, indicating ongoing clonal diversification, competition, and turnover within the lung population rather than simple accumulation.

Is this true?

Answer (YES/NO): YES